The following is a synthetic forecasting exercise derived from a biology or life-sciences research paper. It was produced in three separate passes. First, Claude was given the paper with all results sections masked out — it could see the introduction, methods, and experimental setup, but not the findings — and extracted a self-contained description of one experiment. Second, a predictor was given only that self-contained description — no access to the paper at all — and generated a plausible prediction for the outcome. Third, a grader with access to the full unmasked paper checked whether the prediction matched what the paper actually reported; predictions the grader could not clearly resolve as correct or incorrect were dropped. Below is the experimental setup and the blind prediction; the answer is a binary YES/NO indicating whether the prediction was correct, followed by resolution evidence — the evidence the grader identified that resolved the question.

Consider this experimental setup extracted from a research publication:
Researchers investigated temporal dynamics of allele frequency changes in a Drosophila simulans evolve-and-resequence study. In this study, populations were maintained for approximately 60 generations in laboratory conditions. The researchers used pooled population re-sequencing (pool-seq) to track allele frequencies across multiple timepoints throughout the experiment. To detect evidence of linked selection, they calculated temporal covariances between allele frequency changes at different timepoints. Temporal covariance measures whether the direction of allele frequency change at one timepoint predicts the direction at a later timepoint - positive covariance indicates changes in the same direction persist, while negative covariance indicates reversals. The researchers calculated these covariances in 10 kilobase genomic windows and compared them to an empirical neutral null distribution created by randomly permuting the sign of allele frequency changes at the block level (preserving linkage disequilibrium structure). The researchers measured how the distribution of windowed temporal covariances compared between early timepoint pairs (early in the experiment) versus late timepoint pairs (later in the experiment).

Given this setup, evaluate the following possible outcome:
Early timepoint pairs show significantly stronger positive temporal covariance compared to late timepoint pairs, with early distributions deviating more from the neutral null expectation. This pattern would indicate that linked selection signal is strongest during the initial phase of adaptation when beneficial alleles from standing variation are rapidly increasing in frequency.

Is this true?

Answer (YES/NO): YES